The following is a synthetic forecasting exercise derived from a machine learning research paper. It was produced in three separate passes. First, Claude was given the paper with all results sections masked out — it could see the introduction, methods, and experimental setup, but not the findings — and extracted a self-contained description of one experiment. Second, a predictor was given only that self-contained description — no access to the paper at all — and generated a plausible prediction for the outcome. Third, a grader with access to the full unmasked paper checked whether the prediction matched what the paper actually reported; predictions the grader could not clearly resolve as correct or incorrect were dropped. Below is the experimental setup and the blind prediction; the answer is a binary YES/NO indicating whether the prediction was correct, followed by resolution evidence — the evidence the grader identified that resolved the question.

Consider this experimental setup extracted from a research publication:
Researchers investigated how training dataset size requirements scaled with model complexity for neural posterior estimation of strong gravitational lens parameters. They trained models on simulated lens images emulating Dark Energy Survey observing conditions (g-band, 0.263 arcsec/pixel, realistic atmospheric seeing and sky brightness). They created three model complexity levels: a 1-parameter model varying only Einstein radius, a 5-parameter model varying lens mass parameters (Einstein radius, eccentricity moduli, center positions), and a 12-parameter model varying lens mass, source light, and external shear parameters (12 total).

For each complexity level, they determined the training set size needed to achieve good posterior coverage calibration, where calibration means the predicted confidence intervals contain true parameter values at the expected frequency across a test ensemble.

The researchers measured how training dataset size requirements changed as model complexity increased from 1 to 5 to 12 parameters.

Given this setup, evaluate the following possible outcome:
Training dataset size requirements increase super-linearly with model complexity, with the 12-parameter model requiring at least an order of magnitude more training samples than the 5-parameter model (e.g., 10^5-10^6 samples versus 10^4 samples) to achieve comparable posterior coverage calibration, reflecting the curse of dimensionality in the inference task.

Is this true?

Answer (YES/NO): NO